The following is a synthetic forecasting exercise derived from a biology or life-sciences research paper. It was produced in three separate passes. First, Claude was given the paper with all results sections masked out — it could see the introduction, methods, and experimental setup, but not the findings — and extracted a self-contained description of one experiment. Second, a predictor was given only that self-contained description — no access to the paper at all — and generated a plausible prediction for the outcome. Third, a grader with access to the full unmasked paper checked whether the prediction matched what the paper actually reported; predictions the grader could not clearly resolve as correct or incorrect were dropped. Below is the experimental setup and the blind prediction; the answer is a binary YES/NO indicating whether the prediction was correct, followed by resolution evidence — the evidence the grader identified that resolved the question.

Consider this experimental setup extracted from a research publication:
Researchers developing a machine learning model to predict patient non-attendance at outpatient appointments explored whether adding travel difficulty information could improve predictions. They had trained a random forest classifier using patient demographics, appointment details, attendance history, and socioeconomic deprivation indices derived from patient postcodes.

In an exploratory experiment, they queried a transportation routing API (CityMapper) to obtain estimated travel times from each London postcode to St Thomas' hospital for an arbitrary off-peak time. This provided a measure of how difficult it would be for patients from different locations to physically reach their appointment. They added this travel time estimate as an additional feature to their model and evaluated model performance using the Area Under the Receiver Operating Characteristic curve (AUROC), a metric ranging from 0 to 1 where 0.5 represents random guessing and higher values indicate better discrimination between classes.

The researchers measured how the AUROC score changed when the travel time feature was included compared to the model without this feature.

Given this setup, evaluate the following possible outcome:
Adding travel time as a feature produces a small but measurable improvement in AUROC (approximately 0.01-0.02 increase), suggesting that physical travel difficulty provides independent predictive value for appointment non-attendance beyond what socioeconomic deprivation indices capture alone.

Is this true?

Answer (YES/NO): NO